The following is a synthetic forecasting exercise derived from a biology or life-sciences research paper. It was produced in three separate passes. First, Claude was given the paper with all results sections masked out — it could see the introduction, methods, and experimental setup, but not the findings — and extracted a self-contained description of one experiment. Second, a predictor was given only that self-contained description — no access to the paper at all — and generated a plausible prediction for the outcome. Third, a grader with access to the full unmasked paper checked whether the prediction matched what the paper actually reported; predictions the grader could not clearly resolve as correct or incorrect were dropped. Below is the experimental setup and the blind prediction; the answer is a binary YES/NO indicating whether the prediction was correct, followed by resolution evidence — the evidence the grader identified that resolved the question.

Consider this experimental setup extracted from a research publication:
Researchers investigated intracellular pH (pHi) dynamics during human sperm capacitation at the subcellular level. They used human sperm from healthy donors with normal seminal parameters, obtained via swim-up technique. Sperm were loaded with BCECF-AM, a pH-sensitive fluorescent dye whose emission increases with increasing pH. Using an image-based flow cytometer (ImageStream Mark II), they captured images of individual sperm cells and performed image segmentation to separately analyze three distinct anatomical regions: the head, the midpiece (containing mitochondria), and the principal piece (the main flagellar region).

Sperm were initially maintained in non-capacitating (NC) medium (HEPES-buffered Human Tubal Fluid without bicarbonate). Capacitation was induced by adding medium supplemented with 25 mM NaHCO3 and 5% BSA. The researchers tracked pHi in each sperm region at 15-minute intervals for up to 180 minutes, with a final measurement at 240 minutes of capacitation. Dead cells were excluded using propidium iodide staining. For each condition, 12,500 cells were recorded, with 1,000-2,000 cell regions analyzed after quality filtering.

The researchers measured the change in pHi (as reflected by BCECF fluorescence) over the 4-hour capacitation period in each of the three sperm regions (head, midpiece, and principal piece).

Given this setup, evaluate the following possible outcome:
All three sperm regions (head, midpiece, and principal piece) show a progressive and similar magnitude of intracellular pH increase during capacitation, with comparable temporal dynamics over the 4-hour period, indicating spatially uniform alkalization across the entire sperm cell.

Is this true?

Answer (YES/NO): NO